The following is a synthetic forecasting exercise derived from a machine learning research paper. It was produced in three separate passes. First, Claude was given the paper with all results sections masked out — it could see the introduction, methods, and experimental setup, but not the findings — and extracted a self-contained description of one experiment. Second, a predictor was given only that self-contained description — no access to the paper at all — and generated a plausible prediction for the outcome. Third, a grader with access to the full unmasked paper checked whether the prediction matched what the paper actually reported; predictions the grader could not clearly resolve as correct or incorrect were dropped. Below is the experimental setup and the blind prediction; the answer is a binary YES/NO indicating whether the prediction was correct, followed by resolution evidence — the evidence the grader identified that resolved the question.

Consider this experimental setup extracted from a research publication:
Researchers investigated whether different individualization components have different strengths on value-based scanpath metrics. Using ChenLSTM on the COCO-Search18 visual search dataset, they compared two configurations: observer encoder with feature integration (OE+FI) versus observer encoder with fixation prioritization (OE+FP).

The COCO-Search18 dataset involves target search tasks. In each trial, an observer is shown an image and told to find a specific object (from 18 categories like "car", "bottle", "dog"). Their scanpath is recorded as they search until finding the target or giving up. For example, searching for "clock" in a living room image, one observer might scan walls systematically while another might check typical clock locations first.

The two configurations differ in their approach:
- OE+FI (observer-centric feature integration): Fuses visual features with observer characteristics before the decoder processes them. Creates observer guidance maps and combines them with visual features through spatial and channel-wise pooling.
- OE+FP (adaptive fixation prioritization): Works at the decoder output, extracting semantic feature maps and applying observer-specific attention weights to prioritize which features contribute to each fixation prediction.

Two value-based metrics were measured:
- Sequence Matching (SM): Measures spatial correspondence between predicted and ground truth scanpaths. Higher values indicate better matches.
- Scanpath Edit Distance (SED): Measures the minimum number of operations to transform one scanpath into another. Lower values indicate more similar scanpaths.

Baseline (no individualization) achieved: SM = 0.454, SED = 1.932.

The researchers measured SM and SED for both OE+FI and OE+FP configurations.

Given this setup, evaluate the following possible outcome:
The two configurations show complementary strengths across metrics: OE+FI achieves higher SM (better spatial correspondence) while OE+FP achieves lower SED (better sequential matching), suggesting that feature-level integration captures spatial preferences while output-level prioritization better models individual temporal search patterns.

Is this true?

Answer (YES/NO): NO